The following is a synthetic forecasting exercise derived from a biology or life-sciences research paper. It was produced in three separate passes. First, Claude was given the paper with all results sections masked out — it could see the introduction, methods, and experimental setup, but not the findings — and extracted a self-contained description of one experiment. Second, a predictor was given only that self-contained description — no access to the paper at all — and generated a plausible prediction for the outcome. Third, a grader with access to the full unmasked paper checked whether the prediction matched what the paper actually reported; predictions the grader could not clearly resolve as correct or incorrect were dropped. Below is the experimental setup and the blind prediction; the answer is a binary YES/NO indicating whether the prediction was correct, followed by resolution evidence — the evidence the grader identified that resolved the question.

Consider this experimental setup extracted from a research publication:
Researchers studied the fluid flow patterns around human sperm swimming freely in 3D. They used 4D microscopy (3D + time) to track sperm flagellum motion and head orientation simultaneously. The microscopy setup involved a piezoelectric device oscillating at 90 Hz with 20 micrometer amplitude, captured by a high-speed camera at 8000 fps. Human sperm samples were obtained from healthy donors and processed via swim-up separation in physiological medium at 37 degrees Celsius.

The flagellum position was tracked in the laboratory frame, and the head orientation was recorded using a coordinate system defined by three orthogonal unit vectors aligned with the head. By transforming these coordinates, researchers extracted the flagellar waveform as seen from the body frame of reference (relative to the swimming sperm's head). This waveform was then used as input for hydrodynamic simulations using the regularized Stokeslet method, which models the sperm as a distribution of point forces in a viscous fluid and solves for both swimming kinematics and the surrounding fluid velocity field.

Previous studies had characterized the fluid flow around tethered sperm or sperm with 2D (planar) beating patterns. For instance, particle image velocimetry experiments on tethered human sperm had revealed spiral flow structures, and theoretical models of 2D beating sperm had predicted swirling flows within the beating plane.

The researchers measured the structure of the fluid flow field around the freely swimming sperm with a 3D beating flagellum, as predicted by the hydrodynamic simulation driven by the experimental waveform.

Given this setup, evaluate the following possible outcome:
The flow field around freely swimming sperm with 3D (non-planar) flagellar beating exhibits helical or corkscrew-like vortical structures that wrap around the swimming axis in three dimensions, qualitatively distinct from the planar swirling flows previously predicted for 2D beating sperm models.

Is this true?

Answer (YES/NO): NO